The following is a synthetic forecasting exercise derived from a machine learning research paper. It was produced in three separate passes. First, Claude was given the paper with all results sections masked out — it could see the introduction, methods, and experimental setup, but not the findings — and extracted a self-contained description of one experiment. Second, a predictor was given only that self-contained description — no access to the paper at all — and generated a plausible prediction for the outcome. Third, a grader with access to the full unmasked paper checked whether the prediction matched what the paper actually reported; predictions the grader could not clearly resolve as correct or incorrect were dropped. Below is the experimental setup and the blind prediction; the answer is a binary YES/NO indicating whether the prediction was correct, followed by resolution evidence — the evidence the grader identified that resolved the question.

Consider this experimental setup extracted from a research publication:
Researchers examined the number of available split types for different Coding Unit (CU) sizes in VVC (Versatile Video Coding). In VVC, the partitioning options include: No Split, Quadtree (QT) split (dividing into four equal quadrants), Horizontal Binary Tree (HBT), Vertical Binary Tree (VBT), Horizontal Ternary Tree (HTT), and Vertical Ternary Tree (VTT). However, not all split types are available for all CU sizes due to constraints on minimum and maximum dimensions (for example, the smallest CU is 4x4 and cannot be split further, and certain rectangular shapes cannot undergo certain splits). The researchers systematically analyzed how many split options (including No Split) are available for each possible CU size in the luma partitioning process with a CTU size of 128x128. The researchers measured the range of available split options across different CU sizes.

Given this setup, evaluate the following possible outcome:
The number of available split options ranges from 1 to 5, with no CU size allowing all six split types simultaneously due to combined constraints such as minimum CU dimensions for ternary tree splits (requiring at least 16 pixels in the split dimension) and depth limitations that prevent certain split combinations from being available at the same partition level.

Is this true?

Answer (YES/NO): NO